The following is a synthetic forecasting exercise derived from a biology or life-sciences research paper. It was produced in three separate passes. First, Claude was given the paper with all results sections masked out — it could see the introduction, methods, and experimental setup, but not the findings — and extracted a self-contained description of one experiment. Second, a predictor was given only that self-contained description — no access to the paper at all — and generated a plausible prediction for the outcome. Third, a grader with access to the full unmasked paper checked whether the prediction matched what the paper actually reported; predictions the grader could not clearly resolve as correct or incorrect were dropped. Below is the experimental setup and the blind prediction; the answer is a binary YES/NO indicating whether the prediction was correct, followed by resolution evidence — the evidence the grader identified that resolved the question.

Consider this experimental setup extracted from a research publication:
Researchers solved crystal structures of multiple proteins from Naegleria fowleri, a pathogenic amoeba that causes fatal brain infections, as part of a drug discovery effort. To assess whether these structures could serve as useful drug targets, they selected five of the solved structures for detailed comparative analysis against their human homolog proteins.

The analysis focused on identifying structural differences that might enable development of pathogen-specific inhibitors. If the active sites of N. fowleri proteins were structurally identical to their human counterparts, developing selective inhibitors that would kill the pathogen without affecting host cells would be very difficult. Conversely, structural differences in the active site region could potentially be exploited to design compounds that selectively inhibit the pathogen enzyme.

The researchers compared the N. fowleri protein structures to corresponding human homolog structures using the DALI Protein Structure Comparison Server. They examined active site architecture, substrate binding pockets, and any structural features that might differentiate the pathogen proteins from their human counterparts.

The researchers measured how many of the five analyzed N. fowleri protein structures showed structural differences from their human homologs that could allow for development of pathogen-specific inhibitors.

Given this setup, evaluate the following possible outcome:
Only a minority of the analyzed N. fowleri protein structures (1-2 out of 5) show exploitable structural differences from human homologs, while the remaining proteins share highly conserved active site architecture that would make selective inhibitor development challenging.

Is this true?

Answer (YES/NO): NO